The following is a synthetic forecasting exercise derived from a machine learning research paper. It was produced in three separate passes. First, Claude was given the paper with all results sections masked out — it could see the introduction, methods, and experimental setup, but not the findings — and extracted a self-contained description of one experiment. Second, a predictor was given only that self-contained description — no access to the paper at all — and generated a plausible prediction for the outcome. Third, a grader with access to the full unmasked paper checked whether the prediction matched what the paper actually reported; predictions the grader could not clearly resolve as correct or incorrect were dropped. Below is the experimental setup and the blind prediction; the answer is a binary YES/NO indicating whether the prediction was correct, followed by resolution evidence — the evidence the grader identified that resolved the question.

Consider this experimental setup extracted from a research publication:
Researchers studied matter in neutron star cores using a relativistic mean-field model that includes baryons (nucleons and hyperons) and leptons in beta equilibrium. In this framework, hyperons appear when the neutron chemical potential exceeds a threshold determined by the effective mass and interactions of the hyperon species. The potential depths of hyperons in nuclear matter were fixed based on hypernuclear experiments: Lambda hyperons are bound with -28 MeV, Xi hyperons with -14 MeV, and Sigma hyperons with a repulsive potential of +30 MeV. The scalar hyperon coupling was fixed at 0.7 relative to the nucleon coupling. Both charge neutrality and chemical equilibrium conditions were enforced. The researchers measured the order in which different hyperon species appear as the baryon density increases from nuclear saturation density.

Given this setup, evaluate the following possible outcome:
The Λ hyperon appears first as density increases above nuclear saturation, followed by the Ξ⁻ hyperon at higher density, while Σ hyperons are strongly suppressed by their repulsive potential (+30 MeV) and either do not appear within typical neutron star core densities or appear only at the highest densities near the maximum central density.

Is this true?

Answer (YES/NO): NO